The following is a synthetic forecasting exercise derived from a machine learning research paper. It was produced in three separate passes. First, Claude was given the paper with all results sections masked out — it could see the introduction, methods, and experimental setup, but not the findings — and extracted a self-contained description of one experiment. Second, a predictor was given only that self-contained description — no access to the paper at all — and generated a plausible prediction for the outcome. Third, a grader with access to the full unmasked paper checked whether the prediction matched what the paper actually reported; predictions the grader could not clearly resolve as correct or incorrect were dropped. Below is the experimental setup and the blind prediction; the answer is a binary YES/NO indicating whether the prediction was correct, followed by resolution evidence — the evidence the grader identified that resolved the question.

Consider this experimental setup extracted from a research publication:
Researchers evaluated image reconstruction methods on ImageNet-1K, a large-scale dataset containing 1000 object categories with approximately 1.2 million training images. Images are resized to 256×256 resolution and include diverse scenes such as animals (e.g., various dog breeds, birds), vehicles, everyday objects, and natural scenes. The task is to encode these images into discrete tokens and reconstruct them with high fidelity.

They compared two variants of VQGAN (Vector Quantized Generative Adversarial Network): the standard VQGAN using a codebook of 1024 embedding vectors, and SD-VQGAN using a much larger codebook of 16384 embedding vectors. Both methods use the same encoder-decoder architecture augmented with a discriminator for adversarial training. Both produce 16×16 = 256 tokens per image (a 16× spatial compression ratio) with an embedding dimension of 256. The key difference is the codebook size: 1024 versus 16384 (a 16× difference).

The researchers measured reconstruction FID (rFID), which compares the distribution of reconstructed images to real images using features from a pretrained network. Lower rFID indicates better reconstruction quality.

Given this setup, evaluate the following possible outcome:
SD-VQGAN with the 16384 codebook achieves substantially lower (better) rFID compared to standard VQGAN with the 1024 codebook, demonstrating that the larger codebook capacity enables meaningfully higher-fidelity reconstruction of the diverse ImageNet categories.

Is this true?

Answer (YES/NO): YES